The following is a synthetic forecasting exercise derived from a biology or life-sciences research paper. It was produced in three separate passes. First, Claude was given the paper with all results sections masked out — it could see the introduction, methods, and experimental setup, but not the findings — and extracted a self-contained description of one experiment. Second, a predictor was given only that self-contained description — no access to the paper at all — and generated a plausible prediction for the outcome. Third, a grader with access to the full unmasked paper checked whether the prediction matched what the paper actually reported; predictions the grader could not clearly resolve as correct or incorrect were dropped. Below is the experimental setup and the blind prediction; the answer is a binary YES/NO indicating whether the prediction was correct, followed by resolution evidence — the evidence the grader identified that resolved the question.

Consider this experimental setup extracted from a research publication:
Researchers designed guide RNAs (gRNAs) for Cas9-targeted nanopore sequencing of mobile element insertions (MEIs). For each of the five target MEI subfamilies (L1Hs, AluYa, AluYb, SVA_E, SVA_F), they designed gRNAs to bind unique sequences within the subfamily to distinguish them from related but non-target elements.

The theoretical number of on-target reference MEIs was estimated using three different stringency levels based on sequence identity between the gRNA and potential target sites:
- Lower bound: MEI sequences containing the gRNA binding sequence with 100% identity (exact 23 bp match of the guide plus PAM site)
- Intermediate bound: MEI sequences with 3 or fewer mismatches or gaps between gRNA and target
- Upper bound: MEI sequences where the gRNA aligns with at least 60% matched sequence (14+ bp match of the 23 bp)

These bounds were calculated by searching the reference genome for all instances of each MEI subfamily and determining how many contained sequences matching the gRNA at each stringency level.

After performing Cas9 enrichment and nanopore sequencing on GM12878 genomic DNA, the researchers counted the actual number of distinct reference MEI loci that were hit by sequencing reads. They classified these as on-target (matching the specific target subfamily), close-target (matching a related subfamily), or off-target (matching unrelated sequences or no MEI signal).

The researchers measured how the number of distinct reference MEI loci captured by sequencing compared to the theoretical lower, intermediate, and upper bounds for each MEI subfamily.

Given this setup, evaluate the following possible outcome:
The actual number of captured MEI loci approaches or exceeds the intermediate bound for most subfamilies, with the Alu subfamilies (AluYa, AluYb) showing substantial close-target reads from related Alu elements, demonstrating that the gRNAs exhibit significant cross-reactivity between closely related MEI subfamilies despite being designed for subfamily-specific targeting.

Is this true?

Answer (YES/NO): NO